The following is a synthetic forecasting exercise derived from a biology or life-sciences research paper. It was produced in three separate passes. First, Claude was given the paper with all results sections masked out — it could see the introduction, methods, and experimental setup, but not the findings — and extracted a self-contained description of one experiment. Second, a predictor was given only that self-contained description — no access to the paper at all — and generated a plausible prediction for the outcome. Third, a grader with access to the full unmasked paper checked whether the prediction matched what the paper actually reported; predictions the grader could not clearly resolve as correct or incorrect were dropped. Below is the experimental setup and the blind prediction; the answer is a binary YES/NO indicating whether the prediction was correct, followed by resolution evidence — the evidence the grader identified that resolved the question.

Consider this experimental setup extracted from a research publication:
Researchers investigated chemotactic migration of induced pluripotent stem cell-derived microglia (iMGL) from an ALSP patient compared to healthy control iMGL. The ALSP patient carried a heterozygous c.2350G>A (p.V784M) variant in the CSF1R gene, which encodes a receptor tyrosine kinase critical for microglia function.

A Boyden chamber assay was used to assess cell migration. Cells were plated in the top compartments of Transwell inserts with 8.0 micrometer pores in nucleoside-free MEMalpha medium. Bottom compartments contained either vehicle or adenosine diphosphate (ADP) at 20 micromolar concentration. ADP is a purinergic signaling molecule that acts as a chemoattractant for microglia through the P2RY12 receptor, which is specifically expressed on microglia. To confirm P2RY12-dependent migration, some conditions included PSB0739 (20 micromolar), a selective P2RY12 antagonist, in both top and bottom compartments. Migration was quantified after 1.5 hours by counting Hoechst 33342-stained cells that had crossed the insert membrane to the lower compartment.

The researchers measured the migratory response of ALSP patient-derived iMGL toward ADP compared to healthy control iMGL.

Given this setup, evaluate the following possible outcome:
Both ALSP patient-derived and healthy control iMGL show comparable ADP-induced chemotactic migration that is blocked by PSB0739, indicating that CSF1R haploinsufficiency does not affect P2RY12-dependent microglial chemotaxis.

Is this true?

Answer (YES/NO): NO